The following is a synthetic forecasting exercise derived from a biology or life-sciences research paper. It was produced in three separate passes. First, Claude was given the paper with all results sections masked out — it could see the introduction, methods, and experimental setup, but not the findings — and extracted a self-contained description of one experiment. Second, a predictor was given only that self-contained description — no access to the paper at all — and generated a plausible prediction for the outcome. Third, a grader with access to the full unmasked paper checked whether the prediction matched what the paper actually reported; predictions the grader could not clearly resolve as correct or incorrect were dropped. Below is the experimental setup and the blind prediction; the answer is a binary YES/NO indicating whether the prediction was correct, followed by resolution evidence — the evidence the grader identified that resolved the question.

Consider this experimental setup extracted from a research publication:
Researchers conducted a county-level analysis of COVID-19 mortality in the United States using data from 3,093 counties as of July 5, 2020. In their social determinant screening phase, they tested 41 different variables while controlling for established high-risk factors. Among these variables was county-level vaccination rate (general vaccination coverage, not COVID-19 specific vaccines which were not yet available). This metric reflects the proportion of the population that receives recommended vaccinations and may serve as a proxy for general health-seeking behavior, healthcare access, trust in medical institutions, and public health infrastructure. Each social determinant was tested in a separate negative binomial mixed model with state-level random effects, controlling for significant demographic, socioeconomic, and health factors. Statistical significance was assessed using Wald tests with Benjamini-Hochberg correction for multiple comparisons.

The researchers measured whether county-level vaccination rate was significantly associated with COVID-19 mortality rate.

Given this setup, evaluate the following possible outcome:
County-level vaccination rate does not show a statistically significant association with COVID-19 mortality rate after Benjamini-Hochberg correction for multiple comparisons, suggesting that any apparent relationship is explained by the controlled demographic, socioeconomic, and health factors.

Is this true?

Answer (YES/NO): NO